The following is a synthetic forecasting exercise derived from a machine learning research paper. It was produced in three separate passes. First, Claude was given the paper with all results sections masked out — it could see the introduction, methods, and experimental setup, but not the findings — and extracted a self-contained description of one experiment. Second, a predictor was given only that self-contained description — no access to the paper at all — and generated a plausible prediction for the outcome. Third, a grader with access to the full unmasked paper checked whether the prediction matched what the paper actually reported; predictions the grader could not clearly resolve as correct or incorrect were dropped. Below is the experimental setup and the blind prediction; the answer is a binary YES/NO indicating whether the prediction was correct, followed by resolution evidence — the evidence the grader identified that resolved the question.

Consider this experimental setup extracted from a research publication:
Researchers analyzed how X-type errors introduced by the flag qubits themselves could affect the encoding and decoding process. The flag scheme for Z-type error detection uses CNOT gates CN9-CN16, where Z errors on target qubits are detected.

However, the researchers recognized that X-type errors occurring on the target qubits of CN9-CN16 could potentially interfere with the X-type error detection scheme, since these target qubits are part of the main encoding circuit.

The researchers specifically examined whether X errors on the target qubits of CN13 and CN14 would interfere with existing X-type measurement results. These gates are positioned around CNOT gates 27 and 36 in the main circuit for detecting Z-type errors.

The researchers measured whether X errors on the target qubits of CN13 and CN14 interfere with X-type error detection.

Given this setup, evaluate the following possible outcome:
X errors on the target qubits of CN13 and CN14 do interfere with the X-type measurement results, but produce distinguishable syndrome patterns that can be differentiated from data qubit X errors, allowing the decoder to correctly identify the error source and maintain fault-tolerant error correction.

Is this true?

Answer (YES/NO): NO